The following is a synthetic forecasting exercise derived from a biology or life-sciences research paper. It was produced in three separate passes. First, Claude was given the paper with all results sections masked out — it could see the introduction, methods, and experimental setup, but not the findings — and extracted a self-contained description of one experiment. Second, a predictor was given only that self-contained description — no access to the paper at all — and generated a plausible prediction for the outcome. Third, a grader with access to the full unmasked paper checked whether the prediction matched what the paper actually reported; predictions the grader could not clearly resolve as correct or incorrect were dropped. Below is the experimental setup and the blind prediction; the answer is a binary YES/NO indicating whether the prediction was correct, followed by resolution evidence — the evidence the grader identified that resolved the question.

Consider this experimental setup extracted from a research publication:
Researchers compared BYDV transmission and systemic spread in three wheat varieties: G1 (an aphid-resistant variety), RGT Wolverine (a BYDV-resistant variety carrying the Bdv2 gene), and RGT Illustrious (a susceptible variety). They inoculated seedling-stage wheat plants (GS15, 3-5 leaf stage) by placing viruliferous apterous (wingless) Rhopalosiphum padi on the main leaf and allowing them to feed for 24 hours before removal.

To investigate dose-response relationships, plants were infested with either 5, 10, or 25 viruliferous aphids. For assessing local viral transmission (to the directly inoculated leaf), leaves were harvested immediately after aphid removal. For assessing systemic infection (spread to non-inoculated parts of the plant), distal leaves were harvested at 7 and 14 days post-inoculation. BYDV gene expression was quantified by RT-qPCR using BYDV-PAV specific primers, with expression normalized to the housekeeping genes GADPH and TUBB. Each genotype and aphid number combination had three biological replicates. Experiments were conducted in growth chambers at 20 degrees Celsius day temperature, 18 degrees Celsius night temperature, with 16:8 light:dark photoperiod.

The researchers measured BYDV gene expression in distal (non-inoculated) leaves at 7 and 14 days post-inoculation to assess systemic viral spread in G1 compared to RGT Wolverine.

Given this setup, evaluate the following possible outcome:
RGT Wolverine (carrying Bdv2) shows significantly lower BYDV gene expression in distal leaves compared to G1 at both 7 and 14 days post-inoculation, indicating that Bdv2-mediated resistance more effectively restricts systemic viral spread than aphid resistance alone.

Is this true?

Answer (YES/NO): YES